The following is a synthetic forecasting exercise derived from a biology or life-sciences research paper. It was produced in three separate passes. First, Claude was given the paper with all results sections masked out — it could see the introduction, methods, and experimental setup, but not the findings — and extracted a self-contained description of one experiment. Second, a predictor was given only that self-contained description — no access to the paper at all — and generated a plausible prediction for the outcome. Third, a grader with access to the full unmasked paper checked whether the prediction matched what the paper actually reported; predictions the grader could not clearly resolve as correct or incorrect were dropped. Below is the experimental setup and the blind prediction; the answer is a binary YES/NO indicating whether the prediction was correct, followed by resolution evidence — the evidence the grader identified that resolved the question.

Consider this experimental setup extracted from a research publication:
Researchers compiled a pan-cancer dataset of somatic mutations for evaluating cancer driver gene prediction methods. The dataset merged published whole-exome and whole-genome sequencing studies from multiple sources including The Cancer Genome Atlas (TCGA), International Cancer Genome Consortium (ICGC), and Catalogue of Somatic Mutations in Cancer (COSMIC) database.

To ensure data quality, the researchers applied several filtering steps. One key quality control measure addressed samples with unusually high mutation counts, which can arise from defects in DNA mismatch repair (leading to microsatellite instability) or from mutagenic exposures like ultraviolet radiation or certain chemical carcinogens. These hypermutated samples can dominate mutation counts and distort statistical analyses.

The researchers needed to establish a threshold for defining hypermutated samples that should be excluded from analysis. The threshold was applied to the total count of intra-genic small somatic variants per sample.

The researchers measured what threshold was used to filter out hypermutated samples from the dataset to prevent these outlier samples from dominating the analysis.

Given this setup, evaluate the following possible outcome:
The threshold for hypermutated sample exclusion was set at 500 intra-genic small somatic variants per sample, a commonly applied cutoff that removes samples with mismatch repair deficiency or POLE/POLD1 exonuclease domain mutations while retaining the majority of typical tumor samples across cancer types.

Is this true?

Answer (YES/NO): NO